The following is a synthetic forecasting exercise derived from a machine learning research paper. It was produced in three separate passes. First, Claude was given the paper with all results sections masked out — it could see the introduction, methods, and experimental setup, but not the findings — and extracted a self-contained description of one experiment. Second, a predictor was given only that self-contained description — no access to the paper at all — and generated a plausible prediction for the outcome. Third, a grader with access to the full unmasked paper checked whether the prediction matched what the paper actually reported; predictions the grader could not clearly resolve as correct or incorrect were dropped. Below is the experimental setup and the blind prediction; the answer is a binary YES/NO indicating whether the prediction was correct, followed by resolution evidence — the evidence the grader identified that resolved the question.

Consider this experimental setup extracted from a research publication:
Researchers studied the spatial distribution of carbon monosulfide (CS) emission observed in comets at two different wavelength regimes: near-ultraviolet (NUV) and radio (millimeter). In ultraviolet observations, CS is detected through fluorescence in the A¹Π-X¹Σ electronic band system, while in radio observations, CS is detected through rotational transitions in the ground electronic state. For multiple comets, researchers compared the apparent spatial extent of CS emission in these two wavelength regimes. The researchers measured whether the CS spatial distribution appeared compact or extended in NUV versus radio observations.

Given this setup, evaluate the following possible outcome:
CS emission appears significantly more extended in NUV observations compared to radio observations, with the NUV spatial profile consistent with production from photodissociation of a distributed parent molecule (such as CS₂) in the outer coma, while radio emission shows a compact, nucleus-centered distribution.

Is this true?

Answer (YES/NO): NO